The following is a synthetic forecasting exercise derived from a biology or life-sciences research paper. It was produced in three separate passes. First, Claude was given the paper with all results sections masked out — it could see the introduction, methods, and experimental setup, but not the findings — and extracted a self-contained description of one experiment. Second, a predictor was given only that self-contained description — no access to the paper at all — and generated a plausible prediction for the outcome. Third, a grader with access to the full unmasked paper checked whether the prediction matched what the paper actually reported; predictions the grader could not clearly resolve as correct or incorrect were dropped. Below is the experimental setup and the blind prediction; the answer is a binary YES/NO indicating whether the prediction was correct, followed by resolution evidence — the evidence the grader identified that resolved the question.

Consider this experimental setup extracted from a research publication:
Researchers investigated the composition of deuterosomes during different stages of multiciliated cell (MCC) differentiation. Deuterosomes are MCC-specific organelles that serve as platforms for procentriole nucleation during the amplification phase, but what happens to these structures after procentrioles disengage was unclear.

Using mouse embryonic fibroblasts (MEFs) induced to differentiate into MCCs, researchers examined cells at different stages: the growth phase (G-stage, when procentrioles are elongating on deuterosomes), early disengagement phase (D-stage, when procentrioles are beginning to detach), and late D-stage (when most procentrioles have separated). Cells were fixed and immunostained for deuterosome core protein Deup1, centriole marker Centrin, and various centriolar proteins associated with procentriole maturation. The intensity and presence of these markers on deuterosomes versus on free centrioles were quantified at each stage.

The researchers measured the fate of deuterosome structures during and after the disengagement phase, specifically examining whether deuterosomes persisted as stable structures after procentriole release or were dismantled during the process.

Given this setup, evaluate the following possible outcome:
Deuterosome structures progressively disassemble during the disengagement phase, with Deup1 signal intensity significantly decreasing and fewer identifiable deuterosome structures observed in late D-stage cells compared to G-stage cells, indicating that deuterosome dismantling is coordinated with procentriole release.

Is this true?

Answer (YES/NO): NO